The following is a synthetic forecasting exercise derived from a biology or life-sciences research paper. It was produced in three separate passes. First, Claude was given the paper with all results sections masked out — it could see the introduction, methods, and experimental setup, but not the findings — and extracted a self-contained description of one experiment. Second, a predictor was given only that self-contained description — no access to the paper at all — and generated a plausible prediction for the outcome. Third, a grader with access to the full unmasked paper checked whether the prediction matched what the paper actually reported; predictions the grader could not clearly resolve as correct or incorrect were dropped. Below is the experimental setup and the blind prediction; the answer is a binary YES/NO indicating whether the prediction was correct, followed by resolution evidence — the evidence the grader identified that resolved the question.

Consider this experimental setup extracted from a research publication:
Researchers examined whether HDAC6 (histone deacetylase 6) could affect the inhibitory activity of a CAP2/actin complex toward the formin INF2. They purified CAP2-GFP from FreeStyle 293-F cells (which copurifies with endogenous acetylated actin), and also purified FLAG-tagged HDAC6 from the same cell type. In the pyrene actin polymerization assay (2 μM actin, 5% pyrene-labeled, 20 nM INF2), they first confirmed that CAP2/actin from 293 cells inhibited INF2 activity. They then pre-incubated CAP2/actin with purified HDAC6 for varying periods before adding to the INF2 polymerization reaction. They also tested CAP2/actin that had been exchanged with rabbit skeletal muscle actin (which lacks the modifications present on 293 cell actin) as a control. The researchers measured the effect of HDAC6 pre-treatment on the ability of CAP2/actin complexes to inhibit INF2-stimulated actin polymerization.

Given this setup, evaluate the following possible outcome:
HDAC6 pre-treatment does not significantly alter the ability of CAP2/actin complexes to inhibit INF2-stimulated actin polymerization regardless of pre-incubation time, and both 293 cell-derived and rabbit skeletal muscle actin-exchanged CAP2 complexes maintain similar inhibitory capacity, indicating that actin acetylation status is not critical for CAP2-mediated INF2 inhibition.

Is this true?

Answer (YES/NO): NO